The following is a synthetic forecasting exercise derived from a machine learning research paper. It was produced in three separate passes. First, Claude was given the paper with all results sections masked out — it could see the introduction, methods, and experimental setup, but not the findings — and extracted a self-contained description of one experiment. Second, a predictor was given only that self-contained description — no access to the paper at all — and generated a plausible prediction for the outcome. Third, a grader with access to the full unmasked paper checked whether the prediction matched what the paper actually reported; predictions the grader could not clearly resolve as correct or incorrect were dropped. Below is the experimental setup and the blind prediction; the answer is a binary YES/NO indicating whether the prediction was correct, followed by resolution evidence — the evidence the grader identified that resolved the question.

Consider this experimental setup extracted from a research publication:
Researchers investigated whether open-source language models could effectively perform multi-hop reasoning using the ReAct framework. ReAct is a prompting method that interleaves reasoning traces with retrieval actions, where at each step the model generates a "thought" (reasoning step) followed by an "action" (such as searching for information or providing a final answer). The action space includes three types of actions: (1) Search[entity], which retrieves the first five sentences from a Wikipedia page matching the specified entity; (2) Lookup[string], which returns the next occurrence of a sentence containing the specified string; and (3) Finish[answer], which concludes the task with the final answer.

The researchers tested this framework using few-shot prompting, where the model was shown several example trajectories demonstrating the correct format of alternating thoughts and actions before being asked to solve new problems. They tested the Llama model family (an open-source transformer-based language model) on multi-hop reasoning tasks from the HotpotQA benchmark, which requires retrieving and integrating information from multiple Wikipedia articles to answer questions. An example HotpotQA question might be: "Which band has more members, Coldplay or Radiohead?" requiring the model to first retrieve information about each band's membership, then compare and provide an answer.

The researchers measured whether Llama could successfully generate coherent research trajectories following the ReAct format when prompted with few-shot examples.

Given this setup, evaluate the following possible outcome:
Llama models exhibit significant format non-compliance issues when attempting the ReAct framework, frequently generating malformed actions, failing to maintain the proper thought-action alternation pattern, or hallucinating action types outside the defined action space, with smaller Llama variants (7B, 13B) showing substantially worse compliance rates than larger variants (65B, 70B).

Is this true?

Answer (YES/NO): NO